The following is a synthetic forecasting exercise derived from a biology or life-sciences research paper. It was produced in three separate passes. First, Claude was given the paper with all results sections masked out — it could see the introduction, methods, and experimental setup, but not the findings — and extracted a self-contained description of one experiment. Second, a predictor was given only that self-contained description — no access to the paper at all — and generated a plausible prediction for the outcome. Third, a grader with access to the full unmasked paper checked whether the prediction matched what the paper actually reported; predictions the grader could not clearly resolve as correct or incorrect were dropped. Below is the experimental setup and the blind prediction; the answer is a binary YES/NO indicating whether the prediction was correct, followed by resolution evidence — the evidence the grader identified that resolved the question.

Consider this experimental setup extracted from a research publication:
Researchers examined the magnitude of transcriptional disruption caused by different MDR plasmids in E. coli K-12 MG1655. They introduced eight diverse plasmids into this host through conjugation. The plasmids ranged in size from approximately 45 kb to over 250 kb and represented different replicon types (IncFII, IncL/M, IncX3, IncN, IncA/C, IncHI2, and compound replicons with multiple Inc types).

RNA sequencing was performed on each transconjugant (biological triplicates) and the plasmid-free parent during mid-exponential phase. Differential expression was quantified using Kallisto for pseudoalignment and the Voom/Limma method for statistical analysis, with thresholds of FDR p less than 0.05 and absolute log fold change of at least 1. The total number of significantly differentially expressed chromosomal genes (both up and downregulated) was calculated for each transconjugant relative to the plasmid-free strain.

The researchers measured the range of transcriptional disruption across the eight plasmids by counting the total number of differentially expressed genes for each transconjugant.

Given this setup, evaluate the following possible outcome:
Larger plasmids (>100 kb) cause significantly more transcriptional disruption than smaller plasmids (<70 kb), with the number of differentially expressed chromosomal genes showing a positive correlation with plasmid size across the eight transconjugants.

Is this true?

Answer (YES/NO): NO